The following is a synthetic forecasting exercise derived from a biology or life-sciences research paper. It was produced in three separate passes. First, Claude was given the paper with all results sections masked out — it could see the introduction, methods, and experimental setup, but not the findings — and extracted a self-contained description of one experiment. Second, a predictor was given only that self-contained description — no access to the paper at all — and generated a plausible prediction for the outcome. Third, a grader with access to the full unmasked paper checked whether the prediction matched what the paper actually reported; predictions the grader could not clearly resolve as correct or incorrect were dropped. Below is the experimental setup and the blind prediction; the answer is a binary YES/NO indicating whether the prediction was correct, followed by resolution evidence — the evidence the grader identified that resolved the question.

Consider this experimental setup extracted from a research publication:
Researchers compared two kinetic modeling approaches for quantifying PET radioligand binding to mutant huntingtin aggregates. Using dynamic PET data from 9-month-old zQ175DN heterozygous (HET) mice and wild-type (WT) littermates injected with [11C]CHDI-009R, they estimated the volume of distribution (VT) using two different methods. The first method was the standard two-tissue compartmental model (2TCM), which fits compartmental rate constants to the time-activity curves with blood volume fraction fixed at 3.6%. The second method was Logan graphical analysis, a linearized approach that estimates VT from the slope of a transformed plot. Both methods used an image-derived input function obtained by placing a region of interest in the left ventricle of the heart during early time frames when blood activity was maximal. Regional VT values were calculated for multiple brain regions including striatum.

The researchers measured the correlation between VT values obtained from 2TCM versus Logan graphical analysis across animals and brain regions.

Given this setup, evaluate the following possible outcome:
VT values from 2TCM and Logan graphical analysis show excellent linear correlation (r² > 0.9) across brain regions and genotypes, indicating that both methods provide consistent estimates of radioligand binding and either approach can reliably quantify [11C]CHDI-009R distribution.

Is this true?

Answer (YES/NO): YES